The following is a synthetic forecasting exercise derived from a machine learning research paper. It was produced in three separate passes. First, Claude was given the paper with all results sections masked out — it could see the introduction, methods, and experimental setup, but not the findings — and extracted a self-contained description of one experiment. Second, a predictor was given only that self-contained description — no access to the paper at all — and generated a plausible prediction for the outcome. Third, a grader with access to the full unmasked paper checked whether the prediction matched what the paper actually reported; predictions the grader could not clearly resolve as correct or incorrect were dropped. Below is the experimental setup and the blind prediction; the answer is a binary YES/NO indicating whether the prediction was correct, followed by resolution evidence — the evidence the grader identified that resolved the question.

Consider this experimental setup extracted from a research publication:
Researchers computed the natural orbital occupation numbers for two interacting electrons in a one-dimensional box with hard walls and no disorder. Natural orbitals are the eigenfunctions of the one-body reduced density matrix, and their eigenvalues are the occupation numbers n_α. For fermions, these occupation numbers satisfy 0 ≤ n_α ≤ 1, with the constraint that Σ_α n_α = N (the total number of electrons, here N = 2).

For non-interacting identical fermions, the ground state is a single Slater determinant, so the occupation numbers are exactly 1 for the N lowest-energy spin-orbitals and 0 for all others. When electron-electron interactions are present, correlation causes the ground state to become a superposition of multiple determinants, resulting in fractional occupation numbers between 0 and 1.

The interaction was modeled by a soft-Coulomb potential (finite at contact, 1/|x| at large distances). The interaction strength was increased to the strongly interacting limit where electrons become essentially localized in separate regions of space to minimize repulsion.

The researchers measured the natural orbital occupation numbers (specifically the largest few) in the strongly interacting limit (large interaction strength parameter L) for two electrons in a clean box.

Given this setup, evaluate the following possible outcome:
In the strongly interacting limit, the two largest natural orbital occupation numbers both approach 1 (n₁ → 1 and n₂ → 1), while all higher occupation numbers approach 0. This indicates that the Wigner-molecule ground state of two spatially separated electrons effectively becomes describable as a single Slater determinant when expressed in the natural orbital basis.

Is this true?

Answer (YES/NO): NO